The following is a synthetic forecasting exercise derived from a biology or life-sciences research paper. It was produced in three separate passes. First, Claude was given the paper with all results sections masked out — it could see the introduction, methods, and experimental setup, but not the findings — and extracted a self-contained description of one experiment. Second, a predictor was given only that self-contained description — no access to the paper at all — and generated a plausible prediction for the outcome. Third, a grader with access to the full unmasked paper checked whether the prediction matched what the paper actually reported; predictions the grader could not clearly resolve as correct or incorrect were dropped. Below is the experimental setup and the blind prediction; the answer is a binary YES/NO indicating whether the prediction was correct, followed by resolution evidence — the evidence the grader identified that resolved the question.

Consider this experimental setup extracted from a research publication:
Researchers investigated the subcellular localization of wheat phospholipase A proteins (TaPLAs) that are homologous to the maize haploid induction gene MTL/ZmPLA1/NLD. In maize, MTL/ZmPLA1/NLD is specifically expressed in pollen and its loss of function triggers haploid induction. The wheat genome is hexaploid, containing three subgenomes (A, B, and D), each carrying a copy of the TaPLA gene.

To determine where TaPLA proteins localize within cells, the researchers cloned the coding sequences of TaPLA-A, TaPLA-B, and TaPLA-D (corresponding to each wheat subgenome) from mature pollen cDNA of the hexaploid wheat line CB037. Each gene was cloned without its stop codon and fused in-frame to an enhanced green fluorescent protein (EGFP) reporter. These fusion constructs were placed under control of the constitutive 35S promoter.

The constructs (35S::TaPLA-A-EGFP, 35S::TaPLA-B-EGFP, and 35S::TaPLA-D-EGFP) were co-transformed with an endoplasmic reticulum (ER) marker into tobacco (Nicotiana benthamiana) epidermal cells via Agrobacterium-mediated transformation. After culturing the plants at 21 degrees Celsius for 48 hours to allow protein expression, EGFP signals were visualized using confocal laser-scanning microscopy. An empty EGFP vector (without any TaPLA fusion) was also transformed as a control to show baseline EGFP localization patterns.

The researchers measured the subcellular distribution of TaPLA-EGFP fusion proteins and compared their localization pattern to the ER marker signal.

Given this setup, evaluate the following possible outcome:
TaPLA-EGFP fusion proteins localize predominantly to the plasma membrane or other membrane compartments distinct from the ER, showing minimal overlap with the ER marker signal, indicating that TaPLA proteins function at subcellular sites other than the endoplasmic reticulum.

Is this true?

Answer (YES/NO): NO